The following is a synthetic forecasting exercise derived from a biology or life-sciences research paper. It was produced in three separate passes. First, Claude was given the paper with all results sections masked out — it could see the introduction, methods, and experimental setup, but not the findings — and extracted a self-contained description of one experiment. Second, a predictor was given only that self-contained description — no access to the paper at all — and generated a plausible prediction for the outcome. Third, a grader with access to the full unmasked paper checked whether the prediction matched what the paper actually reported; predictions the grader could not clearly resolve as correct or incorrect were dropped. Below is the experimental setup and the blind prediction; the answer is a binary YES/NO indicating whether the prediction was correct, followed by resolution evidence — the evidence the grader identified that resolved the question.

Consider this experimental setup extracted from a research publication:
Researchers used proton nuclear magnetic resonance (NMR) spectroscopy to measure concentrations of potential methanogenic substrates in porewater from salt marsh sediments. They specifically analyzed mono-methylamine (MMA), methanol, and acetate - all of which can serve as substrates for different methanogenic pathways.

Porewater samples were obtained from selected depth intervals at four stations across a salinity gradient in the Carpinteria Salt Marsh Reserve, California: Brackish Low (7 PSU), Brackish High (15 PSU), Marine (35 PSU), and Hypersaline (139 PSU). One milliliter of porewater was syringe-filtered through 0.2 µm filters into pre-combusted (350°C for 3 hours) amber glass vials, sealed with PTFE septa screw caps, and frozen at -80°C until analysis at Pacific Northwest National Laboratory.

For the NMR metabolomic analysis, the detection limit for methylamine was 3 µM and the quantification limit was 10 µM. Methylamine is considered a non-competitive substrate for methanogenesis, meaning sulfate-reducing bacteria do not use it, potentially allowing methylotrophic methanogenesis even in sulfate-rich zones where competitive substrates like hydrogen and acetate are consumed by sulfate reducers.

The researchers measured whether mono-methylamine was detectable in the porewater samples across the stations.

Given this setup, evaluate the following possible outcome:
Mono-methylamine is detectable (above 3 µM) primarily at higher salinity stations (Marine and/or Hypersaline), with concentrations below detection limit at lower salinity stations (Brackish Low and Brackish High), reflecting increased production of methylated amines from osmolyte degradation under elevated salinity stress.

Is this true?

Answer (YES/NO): NO